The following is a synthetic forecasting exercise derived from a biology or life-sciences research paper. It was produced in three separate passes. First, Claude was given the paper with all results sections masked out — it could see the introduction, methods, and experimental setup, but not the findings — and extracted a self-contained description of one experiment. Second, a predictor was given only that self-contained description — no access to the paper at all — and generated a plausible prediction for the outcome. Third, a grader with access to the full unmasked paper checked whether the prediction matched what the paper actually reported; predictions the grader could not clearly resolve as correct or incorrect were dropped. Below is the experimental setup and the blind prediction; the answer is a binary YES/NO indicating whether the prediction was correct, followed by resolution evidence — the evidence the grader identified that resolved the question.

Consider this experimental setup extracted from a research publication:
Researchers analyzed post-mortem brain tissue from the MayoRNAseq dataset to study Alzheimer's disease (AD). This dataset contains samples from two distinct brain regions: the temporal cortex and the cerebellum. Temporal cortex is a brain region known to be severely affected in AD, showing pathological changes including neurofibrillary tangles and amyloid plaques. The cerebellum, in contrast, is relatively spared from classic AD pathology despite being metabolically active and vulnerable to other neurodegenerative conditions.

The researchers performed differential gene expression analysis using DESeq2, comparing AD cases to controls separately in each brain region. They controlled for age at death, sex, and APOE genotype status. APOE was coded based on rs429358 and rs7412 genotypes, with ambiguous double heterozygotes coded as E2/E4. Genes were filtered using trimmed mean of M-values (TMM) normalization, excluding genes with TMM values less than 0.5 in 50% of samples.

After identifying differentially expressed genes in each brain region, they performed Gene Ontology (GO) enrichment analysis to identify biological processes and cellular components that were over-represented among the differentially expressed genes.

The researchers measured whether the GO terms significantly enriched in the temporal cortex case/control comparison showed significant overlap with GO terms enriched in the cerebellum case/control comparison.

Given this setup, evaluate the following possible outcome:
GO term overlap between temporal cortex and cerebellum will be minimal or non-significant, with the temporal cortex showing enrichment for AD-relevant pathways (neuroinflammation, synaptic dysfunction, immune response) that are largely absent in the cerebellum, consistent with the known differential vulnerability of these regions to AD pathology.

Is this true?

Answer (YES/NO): NO